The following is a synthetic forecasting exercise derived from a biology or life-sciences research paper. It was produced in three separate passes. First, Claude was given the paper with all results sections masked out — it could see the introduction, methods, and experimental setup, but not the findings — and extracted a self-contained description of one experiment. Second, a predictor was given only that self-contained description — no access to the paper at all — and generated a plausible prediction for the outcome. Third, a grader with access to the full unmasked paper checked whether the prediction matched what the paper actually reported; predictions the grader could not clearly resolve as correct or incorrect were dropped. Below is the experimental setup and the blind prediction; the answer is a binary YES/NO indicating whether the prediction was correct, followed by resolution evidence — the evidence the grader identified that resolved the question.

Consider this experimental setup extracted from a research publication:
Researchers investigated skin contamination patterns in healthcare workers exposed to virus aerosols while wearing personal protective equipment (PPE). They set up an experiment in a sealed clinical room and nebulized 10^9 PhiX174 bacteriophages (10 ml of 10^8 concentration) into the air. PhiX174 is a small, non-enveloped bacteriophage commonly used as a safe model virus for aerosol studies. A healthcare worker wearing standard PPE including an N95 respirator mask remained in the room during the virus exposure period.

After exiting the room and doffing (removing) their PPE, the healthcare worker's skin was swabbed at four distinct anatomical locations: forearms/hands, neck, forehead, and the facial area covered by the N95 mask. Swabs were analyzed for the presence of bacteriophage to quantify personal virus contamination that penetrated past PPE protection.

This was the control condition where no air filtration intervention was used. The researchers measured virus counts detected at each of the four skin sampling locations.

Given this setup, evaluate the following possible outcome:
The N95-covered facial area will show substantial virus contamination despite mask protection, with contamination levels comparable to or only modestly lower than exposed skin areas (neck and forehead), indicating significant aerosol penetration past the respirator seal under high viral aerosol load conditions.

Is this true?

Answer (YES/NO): NO